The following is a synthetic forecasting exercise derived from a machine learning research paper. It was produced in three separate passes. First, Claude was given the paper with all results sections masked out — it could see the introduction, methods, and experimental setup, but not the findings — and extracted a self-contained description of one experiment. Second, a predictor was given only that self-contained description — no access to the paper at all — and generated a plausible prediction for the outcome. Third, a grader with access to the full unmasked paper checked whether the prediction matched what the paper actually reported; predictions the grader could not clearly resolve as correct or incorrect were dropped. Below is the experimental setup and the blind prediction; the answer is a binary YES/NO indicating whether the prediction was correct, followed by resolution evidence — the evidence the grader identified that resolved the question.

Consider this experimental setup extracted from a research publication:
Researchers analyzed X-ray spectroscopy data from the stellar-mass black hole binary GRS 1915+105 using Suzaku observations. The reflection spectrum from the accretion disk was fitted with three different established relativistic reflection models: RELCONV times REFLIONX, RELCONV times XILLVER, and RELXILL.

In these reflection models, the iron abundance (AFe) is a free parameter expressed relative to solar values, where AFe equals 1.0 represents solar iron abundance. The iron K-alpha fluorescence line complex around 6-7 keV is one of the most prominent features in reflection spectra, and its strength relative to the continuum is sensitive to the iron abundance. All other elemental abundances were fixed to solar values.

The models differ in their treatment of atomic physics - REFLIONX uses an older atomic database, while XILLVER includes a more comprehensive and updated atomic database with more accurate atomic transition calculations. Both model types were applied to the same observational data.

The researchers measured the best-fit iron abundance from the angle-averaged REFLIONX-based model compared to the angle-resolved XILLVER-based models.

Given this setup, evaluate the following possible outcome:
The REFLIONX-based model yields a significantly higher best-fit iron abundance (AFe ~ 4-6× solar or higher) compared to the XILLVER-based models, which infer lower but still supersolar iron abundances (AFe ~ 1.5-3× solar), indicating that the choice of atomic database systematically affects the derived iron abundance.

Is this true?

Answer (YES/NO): NO